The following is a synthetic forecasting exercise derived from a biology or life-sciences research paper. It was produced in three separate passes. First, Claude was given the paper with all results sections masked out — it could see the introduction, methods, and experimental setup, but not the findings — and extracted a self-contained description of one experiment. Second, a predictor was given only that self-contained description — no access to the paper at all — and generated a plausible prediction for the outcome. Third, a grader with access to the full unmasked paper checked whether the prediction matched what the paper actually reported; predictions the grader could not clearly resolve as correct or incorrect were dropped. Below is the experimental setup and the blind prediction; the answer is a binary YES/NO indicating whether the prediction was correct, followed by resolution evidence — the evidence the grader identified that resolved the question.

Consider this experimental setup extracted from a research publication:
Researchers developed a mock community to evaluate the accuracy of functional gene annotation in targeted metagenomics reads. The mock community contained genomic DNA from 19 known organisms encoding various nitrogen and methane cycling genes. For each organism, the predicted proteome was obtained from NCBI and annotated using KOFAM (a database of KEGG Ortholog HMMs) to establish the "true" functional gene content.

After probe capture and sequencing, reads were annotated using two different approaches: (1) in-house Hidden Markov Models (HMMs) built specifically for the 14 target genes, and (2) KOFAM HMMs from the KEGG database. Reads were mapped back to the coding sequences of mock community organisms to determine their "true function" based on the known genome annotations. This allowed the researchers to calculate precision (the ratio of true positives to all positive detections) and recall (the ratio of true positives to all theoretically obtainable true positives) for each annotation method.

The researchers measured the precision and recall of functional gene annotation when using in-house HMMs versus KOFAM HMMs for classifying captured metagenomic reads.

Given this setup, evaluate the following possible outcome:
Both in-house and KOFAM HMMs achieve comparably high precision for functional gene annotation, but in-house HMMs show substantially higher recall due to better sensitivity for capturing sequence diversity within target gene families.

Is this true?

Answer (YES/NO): NO